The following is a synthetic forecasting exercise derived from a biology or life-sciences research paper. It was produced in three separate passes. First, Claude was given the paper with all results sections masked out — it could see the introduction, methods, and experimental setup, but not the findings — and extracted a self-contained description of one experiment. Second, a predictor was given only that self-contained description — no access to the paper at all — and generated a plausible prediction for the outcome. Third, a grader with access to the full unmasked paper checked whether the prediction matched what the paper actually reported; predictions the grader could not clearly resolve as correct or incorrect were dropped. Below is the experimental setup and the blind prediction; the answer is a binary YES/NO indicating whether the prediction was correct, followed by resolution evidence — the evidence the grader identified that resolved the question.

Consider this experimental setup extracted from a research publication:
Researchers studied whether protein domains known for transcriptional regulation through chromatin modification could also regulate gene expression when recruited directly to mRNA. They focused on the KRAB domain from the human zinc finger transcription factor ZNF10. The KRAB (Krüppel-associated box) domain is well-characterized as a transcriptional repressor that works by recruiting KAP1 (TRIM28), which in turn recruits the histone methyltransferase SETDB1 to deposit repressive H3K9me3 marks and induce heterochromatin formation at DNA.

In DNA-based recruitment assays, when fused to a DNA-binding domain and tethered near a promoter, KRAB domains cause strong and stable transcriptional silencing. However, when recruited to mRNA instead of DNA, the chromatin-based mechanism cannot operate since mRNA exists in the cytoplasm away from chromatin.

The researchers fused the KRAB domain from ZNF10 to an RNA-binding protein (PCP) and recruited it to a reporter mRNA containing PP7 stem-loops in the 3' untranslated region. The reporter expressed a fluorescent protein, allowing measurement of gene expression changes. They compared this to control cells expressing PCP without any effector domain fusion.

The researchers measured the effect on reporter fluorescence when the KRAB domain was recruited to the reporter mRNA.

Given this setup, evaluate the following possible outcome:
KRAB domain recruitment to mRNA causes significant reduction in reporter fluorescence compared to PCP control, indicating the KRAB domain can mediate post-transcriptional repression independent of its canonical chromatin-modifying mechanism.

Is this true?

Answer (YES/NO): NO